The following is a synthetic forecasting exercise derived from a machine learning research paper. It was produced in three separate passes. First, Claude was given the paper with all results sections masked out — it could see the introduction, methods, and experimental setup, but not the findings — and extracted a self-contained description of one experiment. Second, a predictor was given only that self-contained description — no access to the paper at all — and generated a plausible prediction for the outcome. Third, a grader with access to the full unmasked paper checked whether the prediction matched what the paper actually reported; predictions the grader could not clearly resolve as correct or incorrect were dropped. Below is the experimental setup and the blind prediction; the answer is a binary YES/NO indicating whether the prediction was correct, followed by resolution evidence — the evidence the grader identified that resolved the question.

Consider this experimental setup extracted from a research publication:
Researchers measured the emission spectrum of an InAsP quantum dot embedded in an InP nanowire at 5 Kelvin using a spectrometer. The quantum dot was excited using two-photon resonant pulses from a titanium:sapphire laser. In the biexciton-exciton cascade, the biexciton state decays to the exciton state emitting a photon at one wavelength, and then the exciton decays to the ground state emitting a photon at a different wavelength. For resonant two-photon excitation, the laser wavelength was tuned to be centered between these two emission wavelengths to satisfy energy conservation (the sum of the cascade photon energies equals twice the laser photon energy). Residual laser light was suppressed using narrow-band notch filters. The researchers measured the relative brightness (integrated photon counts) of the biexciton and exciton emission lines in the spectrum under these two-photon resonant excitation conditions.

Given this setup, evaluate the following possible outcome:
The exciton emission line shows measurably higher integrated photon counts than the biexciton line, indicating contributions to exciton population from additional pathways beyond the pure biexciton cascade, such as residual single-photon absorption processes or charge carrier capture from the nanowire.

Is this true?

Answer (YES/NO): NO